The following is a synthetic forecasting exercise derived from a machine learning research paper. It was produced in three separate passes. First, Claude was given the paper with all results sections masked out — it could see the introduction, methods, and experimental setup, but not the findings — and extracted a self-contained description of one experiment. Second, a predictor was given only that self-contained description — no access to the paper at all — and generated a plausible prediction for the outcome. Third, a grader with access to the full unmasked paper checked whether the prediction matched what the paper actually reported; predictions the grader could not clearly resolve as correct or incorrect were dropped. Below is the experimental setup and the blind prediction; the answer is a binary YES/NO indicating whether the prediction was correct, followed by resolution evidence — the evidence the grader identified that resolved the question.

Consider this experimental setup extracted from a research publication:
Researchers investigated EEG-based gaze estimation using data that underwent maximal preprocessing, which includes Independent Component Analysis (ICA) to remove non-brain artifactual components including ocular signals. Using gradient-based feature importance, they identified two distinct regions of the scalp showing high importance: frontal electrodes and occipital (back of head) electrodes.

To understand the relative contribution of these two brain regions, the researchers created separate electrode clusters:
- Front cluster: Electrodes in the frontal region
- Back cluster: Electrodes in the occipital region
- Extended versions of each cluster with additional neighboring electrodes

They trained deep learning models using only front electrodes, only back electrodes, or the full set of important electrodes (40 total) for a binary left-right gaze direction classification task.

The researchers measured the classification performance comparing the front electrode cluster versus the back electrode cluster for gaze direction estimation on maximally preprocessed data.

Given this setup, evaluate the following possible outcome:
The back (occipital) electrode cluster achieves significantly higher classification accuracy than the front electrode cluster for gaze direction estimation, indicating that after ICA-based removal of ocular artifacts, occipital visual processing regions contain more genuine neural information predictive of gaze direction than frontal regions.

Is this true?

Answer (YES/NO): NO